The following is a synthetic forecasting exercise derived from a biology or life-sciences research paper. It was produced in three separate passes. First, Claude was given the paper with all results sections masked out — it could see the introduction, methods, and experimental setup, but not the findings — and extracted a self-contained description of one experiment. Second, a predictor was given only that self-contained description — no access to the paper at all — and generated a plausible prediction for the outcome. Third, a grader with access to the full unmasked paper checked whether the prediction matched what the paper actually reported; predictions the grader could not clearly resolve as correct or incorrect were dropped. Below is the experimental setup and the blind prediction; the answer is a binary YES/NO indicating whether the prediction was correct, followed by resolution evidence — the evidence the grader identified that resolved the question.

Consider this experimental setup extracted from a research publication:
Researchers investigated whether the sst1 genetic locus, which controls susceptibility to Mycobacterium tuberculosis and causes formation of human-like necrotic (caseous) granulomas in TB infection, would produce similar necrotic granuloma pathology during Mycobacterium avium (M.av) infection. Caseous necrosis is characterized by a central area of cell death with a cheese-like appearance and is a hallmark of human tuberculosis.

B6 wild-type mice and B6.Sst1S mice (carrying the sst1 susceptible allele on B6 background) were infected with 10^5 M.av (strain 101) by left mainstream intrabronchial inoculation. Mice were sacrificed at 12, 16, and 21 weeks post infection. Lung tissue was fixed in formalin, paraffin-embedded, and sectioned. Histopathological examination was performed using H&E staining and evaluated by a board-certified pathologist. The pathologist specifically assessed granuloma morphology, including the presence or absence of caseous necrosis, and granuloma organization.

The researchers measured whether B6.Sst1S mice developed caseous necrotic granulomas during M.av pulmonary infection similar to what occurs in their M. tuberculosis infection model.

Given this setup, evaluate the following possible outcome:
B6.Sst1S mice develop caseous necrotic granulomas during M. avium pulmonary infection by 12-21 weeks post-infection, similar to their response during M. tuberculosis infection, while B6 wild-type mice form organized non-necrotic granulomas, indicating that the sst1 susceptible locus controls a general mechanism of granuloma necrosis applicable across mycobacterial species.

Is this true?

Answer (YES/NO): NO